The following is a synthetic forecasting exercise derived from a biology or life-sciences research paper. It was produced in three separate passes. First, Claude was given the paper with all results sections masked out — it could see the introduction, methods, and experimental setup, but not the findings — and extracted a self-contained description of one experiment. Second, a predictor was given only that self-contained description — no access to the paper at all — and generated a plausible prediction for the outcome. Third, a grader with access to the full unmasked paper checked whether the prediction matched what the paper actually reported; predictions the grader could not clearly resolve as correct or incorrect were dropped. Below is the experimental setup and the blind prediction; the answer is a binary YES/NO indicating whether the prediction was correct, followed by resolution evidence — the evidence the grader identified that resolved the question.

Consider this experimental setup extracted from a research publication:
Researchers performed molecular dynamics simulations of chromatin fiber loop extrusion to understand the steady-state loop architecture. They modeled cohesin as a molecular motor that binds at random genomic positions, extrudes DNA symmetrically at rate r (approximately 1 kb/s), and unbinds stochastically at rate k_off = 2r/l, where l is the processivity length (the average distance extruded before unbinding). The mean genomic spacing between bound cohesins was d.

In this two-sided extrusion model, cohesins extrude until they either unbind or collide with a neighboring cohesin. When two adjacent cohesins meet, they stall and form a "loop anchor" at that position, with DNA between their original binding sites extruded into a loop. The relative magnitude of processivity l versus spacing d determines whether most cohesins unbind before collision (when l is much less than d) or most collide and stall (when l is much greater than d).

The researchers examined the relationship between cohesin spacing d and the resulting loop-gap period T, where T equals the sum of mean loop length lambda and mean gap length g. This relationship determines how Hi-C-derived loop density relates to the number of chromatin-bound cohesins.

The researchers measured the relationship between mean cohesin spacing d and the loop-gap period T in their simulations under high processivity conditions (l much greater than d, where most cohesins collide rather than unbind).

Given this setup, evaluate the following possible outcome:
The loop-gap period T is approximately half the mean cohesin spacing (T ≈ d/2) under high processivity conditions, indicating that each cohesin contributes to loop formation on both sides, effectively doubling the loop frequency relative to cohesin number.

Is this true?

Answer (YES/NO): NO